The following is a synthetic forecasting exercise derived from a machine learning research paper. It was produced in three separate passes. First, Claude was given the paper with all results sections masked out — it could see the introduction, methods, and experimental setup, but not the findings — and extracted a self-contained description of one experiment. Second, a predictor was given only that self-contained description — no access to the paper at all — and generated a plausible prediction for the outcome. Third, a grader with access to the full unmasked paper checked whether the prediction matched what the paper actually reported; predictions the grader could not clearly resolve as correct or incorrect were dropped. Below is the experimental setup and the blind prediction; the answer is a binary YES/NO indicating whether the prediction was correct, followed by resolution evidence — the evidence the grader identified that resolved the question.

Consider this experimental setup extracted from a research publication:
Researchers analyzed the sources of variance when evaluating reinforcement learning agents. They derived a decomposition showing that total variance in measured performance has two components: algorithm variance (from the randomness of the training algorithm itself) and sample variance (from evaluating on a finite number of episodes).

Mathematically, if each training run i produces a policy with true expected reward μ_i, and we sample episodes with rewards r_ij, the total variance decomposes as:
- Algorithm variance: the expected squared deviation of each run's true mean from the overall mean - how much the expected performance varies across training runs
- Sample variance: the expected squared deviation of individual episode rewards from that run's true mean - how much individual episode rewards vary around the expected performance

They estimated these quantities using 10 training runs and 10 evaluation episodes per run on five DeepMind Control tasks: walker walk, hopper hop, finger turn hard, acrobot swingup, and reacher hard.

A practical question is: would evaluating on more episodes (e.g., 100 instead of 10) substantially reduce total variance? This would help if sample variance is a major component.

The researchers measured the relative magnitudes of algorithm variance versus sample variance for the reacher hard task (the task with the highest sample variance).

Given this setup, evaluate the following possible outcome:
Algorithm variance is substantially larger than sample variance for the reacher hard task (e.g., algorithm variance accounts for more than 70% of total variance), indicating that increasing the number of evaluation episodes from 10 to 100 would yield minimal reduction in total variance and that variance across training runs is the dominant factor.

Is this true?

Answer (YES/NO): NO